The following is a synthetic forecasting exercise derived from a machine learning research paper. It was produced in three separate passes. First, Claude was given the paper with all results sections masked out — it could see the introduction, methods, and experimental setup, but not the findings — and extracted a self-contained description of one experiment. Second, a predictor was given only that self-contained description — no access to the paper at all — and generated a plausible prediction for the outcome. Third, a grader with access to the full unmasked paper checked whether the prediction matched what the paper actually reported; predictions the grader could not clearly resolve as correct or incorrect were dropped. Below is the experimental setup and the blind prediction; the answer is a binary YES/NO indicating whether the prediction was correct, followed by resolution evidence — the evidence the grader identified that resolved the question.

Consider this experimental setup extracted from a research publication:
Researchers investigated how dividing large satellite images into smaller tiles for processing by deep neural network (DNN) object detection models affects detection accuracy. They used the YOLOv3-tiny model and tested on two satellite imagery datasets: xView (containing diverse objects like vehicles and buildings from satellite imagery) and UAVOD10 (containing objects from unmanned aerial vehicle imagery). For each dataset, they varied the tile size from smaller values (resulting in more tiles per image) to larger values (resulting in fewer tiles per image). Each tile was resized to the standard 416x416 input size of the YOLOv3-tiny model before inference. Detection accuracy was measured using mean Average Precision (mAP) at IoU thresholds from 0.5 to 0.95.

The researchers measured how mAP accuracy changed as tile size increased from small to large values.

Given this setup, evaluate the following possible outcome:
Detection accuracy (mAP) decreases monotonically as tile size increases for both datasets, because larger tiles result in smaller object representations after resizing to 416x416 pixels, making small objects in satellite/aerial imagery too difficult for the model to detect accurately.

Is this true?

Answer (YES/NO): NO